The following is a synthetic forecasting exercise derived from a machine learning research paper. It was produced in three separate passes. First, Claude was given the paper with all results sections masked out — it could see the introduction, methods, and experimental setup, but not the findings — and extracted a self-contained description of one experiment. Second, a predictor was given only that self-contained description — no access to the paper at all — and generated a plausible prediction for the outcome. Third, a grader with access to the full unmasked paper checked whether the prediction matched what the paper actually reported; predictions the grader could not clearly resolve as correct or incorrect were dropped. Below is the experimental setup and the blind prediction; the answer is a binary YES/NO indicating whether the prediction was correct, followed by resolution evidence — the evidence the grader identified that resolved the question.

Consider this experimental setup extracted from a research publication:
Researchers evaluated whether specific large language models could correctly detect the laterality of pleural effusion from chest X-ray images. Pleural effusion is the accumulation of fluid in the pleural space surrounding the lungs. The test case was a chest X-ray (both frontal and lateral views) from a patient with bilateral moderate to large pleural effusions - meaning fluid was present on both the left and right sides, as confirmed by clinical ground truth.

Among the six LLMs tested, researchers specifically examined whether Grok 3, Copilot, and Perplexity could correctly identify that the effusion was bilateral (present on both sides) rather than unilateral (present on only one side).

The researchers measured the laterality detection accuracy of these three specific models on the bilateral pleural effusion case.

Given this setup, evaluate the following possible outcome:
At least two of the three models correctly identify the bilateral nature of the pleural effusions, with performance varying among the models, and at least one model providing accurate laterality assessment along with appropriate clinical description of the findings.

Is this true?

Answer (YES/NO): NO